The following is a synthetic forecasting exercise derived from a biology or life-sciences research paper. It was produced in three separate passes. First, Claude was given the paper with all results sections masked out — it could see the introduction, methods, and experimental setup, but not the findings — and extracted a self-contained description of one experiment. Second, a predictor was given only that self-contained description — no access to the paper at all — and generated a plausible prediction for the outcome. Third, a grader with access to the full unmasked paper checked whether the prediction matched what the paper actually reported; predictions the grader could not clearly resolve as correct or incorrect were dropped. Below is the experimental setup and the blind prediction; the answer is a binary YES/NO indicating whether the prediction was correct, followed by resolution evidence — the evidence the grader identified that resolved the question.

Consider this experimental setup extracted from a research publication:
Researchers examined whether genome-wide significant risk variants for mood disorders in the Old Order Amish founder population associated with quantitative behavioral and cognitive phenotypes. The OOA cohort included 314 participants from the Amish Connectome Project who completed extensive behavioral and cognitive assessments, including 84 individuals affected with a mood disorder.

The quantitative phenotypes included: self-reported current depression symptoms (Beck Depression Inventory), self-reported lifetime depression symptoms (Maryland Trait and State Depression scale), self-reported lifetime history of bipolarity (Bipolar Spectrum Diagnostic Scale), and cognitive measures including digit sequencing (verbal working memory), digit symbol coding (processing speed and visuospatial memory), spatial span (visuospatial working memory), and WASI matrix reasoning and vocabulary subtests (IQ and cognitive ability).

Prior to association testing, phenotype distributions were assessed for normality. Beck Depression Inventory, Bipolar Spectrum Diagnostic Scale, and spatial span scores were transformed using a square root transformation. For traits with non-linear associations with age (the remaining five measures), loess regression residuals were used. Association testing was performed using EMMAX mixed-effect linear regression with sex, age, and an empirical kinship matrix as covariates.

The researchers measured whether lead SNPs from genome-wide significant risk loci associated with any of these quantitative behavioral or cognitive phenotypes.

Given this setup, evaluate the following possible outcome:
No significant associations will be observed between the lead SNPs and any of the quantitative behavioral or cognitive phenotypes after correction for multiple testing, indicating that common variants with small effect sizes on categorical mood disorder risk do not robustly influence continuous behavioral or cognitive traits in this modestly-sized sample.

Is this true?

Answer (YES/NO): NO